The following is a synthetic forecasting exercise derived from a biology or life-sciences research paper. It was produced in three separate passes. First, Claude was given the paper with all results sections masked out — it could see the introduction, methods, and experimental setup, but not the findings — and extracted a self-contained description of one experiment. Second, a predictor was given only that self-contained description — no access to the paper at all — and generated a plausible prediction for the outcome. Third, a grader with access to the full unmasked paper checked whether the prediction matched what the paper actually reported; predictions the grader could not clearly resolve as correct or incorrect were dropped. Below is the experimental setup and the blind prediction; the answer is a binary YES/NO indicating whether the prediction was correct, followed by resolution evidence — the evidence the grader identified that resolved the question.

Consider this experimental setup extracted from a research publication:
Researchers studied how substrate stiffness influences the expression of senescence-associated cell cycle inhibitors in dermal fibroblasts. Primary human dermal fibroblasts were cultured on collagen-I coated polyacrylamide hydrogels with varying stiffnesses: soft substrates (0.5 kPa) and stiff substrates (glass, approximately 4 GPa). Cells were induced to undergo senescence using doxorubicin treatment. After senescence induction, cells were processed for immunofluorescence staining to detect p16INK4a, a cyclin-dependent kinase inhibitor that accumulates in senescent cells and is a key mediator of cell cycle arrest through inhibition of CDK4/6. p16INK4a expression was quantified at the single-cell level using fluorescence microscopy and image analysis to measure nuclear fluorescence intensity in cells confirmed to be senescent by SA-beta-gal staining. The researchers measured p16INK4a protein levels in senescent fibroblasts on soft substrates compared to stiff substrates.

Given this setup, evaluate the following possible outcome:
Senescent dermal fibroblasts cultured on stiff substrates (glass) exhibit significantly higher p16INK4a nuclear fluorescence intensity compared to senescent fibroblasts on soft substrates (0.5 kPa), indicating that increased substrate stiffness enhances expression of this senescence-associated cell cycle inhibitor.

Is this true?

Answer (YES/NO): YES